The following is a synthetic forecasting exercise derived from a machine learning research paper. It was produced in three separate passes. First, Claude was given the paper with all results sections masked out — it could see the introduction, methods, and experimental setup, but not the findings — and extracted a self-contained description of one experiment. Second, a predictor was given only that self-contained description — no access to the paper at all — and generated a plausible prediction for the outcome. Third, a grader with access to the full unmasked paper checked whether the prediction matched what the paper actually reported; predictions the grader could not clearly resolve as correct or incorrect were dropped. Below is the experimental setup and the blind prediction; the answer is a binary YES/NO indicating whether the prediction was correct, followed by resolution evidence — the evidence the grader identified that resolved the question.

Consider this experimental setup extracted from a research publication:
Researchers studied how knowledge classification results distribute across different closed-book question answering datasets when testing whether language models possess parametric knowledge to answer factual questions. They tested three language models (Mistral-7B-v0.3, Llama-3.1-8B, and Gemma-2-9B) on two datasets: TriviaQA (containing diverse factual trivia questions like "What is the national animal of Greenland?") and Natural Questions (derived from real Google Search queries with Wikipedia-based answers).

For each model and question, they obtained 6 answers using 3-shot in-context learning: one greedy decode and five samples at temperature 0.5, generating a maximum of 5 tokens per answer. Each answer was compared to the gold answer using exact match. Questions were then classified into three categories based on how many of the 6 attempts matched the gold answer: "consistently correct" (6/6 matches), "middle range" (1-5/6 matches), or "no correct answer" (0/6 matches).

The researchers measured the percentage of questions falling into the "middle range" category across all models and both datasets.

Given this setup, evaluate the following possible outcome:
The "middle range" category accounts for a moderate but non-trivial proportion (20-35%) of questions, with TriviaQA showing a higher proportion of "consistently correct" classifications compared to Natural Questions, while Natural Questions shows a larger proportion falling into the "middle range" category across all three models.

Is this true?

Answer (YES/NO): NO